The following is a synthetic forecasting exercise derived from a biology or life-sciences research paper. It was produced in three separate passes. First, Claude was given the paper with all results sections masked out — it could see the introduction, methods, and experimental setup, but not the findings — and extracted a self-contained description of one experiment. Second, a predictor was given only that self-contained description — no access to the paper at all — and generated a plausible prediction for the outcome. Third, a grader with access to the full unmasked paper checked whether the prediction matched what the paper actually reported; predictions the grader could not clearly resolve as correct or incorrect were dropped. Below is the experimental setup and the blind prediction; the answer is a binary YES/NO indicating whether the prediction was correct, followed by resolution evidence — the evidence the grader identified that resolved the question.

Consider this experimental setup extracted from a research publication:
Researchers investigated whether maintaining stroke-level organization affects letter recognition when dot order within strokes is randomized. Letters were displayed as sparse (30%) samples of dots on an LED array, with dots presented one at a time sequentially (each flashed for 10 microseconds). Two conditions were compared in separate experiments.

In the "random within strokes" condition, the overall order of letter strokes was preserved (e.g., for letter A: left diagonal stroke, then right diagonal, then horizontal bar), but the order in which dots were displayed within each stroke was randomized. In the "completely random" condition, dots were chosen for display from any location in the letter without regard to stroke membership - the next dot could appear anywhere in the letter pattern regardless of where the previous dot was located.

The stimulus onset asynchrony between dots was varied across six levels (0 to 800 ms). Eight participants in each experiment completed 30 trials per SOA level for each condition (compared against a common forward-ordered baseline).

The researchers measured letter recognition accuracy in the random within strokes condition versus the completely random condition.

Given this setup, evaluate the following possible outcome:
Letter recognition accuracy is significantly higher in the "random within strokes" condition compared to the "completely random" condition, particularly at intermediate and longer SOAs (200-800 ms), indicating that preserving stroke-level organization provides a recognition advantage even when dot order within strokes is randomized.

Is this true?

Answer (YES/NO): NO